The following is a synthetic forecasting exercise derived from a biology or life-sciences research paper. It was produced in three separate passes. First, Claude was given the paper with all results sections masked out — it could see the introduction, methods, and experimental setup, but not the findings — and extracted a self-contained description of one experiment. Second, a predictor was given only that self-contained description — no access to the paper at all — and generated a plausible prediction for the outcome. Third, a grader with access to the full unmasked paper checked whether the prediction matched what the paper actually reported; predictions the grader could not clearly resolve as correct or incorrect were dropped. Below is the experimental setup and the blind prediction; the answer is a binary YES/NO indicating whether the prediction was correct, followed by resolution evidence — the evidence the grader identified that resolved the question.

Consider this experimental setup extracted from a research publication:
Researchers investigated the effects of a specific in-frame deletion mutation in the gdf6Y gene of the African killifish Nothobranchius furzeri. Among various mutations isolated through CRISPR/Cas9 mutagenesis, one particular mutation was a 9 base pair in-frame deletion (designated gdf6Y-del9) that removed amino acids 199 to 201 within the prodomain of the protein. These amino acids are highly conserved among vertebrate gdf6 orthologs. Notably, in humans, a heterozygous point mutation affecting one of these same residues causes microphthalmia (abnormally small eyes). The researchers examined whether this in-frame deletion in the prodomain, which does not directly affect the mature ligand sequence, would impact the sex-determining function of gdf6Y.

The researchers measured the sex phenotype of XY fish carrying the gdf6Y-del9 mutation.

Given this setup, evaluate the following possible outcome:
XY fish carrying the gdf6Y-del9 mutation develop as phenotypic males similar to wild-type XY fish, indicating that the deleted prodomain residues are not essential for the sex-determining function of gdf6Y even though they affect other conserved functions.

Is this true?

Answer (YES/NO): NO